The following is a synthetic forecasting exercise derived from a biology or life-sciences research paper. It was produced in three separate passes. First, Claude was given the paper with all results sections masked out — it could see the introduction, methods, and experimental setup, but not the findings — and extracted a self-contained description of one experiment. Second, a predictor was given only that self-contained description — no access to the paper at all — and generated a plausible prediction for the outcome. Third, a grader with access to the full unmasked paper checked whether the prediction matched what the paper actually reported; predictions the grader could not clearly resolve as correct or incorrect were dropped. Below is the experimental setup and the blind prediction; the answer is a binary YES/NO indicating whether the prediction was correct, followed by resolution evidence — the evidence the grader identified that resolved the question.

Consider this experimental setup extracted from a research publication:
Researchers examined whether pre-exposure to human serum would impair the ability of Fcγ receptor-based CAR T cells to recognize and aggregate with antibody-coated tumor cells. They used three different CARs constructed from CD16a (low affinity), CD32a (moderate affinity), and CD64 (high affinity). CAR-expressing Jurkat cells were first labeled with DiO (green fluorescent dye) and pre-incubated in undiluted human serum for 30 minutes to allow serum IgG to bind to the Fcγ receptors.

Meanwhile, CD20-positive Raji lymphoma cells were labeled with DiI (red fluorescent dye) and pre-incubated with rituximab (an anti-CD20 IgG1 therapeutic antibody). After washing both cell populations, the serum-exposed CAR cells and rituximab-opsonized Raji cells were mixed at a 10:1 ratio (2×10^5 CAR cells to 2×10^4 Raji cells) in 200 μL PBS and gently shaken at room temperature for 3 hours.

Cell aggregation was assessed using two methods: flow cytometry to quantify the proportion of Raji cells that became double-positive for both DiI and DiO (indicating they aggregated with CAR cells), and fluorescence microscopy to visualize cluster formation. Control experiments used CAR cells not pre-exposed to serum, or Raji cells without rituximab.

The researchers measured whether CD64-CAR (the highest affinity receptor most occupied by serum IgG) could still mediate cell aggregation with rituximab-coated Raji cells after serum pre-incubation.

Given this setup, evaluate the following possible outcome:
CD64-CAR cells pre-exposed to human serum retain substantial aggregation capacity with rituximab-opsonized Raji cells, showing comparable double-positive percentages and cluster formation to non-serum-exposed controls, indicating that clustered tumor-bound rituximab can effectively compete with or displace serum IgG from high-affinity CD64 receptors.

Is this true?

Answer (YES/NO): NO